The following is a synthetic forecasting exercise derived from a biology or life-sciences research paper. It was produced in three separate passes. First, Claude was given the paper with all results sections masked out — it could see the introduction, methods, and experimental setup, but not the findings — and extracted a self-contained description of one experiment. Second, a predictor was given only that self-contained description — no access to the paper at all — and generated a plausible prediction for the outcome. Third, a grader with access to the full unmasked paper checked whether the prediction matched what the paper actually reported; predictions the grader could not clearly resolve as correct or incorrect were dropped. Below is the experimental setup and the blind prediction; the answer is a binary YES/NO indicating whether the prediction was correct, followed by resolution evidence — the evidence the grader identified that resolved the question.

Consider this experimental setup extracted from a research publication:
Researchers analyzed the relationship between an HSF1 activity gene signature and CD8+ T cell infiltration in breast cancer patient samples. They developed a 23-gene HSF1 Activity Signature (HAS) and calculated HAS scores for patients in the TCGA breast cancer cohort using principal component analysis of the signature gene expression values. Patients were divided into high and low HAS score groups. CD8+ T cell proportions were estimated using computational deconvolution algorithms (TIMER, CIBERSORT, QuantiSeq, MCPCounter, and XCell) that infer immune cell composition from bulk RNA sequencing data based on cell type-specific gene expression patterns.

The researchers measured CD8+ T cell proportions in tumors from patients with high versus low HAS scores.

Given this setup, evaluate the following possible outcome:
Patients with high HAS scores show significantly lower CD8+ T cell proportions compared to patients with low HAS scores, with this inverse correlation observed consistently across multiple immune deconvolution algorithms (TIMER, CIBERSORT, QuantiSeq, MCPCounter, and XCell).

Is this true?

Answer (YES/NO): YES